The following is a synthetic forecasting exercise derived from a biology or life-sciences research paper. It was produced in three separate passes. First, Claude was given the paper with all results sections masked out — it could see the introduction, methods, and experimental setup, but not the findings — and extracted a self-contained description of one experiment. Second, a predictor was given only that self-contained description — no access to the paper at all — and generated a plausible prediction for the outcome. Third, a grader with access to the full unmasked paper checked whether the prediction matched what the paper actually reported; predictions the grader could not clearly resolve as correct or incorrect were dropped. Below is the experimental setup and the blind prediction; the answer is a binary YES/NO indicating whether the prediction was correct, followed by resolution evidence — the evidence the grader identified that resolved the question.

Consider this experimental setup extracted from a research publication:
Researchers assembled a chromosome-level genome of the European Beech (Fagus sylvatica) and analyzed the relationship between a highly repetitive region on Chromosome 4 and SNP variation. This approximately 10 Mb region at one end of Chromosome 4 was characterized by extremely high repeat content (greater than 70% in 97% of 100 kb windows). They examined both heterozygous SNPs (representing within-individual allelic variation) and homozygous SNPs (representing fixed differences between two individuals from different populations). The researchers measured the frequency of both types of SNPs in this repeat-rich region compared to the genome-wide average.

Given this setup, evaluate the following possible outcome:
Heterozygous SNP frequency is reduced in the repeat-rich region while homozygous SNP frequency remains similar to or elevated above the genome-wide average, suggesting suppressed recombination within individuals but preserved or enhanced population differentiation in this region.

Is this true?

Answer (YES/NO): NO